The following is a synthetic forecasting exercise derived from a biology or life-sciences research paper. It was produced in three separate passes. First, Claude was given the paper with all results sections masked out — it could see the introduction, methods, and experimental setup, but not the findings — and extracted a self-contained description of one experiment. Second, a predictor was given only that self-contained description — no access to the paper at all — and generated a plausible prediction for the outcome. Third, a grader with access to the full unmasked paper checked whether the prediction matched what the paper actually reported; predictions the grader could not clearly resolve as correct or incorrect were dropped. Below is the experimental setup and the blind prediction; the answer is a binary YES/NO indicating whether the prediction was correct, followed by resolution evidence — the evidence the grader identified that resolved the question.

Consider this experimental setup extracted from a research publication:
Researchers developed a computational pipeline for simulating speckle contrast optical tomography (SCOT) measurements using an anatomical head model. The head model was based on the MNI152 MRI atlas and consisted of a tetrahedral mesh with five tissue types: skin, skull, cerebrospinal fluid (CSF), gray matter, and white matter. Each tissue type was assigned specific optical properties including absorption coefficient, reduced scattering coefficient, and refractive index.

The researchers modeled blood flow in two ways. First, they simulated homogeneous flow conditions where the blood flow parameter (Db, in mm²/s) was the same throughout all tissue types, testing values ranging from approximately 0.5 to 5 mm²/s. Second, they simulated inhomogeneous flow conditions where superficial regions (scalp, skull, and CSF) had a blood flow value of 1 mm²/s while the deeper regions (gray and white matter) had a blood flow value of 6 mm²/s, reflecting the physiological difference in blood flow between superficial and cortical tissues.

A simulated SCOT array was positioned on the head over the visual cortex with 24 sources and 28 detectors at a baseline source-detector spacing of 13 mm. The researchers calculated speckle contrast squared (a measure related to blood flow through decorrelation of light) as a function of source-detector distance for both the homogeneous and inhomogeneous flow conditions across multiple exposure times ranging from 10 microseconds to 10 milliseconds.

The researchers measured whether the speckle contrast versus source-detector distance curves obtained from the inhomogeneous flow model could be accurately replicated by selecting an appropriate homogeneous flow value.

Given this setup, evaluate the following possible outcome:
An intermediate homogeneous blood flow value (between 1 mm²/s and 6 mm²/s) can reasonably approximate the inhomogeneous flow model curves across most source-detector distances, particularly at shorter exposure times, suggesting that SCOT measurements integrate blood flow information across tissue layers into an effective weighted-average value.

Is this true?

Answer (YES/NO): NO